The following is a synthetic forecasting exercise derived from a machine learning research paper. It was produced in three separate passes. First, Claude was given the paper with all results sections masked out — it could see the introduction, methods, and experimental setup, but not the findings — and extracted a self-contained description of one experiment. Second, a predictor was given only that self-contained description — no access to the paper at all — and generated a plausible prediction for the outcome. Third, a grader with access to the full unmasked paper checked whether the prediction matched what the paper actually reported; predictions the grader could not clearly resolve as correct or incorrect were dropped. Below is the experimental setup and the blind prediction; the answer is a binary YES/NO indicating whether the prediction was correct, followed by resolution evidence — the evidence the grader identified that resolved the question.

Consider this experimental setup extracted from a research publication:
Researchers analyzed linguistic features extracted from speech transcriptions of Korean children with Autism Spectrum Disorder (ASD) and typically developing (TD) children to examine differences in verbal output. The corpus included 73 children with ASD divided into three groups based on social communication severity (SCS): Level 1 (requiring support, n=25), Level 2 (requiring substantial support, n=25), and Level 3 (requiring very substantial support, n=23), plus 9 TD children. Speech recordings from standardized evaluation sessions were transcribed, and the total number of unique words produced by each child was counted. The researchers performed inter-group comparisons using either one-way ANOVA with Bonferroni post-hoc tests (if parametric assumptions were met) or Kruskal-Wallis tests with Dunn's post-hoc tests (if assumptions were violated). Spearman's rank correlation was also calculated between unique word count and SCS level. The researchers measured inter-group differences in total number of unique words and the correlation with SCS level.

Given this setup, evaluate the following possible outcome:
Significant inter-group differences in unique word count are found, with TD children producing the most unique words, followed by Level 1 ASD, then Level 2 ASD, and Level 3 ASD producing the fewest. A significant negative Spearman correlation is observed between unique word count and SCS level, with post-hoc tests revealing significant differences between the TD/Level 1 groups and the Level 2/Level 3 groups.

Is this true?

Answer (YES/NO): NO